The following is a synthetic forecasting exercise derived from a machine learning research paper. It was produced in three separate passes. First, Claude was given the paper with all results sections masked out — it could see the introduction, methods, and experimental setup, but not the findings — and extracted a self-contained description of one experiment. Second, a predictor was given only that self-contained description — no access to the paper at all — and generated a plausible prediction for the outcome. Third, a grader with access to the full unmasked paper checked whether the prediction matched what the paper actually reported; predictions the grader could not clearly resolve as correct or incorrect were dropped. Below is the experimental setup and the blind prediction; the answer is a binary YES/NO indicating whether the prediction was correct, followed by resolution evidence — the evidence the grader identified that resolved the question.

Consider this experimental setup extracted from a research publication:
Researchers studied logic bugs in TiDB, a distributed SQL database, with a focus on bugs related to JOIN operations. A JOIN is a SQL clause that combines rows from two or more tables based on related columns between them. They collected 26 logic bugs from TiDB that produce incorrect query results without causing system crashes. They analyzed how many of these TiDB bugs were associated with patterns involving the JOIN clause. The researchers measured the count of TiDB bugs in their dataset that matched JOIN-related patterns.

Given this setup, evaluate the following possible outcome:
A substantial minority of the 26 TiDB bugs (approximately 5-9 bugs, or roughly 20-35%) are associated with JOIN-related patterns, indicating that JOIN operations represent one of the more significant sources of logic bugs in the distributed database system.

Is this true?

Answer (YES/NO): YES